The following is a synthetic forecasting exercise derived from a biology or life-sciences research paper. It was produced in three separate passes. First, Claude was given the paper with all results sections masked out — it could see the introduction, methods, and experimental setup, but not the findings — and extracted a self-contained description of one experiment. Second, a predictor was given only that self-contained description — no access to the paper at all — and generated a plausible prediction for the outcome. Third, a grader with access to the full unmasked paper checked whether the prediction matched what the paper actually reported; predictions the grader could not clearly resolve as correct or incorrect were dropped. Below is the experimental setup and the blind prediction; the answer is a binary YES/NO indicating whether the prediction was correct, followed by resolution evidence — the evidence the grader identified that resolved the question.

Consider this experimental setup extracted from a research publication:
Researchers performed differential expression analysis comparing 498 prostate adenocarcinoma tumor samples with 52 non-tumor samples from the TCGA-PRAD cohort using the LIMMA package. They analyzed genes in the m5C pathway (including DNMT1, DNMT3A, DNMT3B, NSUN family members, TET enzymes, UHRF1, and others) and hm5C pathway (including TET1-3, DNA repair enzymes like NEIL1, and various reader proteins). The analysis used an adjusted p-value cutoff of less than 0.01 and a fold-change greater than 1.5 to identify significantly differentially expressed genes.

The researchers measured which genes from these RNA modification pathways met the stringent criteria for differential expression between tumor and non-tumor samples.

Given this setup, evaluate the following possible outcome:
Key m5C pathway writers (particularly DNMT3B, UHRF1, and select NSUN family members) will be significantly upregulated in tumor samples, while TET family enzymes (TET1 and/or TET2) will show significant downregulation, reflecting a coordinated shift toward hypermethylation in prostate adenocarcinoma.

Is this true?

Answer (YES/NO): NO